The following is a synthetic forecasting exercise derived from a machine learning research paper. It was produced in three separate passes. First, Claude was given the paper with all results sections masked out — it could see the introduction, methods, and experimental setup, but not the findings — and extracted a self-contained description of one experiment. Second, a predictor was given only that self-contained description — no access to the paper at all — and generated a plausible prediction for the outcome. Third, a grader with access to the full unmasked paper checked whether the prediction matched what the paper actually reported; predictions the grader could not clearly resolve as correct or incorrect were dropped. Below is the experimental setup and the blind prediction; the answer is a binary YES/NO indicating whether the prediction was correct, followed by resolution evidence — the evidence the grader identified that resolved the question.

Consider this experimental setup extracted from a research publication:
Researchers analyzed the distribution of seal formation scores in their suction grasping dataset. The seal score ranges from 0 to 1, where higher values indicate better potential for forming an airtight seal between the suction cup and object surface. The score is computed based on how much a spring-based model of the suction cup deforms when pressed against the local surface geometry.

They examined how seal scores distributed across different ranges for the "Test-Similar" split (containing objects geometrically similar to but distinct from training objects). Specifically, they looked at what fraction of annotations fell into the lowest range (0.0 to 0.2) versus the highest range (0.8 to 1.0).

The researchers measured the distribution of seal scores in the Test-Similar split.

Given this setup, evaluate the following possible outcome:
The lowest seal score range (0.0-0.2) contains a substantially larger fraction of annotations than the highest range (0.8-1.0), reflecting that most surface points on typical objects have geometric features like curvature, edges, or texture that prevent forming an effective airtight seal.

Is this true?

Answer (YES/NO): NO